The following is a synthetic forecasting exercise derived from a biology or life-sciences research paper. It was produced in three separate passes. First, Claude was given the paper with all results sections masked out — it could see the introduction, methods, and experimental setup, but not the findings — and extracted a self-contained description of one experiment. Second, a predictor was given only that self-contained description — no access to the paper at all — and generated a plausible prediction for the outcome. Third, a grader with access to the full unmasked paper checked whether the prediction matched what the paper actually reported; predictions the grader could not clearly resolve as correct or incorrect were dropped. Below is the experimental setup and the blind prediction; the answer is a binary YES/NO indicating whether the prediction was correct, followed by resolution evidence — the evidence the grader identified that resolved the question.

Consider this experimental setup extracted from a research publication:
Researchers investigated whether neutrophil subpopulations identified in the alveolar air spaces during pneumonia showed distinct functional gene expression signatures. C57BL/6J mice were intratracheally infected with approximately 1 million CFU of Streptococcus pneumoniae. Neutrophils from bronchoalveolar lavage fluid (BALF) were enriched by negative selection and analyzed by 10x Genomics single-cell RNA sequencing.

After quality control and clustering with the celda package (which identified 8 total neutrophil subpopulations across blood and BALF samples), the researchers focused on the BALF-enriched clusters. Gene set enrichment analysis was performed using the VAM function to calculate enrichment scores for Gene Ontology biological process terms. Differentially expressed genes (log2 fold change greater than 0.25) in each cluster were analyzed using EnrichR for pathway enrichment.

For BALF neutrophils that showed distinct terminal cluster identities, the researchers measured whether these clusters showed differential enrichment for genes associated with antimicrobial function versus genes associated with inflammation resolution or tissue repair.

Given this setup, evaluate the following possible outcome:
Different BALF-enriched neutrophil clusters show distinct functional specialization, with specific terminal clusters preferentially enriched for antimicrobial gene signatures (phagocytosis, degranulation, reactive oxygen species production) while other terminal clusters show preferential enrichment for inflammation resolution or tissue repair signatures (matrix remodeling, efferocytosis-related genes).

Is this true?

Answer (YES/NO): NO